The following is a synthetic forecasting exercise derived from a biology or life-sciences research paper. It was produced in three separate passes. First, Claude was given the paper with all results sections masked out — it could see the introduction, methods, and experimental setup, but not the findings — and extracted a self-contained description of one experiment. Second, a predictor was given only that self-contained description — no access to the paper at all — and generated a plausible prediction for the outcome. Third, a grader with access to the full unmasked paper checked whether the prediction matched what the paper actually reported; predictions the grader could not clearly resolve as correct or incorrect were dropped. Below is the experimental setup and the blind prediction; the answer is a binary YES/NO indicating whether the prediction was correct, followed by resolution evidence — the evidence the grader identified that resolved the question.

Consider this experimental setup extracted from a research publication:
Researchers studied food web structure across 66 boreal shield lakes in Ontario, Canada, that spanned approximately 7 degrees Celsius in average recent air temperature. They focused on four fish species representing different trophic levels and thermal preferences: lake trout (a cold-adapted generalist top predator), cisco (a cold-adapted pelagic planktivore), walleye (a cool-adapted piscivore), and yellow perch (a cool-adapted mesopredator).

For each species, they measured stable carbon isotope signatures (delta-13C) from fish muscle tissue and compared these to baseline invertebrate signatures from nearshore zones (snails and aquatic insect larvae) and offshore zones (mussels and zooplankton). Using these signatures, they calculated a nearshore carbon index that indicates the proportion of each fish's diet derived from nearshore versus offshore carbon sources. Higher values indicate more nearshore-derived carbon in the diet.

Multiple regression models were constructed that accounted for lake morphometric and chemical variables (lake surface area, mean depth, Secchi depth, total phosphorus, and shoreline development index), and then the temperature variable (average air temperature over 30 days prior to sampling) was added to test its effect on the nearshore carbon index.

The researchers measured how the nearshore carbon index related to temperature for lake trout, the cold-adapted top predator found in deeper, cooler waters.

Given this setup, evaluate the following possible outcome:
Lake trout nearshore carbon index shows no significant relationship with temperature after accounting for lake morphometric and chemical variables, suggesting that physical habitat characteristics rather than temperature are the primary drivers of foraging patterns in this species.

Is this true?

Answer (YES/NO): NO